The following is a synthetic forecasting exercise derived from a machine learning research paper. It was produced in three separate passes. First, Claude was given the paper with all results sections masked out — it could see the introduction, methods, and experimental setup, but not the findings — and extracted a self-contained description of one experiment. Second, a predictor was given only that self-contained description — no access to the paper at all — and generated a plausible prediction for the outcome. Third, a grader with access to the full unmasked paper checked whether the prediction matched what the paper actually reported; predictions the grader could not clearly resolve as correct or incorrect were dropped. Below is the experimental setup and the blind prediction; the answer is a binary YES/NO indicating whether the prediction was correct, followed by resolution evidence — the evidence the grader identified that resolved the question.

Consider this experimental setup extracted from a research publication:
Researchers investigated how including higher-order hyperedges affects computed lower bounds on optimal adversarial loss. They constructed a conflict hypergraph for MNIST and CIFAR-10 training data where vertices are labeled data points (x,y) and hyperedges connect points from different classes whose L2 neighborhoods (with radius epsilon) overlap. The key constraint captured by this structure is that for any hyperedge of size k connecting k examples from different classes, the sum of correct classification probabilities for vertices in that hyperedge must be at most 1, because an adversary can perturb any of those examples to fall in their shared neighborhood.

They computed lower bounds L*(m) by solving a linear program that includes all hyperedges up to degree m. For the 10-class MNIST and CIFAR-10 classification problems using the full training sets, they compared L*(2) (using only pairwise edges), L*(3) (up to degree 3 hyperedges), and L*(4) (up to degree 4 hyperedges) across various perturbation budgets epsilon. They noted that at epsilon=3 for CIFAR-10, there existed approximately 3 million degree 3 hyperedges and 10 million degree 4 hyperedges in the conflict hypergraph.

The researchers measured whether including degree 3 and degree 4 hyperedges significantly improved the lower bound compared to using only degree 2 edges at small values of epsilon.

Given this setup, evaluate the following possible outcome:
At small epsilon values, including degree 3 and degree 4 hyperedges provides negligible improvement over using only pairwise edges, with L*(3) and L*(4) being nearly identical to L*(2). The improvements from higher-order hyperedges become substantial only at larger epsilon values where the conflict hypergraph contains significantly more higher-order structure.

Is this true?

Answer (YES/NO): YES